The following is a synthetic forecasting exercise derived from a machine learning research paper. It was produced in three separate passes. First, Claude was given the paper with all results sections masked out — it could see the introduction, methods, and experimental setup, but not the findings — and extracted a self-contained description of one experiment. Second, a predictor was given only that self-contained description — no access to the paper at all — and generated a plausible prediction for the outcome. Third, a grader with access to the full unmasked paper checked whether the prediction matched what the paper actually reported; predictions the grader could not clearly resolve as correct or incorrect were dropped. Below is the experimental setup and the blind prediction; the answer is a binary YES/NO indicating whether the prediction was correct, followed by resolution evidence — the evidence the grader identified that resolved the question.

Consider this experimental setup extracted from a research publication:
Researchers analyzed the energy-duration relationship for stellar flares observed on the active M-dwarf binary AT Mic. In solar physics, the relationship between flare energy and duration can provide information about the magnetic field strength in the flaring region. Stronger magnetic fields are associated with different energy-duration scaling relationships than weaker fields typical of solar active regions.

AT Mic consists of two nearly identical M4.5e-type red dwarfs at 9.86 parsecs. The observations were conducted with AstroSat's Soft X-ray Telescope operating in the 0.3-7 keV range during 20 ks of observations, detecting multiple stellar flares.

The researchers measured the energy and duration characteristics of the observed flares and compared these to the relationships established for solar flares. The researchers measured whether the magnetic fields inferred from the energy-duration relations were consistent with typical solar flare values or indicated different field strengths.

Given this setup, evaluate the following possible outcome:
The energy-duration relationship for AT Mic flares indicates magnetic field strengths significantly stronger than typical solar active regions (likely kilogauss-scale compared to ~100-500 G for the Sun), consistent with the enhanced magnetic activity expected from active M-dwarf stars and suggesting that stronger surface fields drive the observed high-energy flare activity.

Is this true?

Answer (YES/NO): NO